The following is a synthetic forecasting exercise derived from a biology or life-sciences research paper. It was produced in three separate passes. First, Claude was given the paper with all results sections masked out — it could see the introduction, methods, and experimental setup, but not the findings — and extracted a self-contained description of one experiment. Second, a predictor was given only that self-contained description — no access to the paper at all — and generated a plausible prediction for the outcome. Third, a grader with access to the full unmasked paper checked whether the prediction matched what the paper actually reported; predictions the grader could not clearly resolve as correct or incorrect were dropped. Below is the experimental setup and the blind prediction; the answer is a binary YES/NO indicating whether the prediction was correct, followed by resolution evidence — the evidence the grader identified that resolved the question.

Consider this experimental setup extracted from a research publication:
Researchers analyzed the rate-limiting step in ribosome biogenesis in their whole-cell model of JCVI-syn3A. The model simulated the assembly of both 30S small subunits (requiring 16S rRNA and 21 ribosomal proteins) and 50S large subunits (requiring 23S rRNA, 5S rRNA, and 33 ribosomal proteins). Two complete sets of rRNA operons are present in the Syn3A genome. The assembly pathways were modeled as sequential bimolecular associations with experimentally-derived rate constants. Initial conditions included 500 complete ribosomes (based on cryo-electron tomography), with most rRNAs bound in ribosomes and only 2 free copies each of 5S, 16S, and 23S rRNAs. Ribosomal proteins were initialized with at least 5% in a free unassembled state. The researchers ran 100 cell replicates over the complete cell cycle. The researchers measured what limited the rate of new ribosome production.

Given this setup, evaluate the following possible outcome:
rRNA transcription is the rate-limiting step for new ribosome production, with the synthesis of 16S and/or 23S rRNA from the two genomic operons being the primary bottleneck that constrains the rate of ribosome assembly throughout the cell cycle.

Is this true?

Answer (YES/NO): YES